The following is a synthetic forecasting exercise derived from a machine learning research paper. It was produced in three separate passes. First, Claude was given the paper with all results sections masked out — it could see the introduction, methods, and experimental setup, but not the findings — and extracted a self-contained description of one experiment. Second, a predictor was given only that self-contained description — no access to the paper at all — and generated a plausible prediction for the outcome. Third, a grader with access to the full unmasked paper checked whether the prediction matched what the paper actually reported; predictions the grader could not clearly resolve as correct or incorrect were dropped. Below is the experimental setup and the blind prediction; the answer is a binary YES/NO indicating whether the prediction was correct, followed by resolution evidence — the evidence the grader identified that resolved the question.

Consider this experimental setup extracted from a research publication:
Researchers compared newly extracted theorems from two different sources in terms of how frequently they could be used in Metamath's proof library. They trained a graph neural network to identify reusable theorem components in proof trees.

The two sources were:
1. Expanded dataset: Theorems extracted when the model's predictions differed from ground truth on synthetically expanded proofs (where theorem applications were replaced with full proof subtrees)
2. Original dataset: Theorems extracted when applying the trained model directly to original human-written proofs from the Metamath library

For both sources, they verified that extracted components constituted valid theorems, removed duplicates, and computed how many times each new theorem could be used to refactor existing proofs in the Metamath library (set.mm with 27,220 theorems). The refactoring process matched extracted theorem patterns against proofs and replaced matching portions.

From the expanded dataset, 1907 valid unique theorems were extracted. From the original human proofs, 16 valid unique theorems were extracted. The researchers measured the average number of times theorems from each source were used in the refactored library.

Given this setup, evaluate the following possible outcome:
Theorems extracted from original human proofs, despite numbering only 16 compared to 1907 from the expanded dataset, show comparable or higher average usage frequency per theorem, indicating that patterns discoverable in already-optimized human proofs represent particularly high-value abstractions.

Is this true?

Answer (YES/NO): YES